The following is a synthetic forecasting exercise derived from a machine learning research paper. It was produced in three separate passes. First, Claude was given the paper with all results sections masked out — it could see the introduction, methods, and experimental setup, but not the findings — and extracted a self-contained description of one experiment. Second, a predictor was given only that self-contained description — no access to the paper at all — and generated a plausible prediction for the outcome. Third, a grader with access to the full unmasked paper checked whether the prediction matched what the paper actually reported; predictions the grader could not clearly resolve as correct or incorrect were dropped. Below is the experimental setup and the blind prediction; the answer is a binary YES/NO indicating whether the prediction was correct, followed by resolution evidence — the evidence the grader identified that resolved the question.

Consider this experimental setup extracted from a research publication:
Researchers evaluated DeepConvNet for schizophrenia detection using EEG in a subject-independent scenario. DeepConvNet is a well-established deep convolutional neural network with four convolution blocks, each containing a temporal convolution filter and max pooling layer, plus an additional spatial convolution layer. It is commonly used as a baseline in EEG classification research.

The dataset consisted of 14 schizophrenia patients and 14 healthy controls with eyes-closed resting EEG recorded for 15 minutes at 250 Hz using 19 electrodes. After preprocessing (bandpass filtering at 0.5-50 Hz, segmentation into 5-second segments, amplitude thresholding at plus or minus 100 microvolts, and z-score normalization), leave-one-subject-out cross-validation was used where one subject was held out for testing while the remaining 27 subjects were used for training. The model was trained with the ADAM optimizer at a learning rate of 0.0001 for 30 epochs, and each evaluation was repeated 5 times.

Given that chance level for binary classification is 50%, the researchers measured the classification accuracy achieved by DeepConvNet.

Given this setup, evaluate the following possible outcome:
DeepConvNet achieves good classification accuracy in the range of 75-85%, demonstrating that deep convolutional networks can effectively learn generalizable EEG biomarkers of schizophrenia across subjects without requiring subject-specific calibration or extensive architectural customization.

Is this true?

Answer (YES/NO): NO